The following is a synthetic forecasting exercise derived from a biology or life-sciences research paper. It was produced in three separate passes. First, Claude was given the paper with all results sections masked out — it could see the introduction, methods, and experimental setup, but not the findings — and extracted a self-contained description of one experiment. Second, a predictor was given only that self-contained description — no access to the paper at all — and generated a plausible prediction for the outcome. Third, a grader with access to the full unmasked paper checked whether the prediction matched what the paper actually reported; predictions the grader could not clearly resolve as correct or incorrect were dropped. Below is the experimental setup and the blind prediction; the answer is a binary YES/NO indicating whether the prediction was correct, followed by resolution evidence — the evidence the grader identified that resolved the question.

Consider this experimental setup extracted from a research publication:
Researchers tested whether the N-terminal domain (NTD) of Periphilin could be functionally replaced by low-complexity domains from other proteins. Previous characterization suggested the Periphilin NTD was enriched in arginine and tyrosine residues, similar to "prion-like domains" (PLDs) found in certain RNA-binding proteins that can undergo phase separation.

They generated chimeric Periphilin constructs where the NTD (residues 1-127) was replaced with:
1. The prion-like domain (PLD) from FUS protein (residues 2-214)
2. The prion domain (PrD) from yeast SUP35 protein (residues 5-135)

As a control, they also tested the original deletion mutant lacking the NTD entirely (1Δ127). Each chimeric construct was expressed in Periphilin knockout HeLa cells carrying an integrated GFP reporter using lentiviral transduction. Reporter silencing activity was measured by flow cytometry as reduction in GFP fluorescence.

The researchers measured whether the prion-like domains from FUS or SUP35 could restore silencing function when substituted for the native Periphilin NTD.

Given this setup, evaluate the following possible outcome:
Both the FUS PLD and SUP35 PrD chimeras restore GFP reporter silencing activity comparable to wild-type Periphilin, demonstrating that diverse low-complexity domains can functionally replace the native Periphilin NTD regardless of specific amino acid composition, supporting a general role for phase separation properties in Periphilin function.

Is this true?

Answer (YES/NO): NO